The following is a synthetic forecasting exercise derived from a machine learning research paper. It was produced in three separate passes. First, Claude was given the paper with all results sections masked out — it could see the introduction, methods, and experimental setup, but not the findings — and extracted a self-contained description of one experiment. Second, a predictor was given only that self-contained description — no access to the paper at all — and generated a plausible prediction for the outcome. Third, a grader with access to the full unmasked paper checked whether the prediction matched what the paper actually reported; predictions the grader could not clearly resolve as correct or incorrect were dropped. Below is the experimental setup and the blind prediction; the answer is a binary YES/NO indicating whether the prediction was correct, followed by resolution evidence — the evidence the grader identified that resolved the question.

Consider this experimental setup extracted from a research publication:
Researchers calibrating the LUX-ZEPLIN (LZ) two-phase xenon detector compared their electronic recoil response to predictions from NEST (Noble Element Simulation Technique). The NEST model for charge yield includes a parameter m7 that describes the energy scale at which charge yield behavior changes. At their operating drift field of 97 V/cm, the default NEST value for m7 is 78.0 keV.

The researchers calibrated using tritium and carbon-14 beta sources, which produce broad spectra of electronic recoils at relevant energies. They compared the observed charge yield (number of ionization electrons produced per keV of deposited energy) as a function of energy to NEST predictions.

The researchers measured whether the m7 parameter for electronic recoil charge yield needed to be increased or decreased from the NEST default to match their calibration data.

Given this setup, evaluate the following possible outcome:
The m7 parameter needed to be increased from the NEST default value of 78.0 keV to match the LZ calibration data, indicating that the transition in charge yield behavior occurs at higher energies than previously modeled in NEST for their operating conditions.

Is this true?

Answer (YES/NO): NO